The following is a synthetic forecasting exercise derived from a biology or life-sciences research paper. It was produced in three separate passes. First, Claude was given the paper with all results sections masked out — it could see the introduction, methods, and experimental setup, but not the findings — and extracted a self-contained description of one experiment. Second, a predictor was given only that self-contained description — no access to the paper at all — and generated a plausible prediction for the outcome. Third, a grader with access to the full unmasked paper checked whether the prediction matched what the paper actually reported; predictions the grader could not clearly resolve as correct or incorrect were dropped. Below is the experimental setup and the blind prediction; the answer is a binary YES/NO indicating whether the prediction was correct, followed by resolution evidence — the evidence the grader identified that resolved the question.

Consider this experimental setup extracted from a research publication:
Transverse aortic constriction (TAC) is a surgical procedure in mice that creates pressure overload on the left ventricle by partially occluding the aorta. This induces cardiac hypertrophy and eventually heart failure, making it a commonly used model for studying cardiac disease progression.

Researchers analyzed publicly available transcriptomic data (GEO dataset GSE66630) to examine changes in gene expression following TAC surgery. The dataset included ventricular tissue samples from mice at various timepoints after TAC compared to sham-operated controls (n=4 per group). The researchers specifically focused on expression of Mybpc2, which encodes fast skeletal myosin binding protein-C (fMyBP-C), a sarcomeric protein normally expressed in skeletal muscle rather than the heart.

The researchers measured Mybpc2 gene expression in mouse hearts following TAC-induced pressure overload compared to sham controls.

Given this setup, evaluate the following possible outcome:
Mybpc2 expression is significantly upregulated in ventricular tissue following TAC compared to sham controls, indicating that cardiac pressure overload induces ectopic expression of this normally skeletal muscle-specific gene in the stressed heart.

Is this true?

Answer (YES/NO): YES